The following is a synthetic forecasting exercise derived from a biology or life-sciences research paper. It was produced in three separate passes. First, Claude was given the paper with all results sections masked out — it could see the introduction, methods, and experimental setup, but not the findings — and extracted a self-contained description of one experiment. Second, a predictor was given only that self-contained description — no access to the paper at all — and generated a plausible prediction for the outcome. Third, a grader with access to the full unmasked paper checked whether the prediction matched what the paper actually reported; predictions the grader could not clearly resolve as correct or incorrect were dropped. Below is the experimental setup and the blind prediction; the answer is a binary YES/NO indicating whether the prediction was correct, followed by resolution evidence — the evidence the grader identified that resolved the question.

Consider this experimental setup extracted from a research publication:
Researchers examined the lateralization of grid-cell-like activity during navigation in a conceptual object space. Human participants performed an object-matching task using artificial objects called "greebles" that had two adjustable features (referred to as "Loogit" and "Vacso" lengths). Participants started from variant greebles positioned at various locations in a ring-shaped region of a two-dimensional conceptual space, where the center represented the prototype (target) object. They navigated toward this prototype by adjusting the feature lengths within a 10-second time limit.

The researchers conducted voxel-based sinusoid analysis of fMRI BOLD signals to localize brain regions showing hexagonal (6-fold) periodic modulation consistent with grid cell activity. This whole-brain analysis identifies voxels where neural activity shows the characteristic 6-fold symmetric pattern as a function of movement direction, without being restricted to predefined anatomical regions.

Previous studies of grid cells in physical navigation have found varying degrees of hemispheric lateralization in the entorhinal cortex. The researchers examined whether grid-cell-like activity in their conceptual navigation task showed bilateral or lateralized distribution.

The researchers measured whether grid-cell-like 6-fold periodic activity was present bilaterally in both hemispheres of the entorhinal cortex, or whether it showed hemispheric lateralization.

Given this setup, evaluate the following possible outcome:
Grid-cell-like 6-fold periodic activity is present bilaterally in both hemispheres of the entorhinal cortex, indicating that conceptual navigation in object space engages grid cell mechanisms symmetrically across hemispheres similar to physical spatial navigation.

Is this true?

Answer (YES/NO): NO